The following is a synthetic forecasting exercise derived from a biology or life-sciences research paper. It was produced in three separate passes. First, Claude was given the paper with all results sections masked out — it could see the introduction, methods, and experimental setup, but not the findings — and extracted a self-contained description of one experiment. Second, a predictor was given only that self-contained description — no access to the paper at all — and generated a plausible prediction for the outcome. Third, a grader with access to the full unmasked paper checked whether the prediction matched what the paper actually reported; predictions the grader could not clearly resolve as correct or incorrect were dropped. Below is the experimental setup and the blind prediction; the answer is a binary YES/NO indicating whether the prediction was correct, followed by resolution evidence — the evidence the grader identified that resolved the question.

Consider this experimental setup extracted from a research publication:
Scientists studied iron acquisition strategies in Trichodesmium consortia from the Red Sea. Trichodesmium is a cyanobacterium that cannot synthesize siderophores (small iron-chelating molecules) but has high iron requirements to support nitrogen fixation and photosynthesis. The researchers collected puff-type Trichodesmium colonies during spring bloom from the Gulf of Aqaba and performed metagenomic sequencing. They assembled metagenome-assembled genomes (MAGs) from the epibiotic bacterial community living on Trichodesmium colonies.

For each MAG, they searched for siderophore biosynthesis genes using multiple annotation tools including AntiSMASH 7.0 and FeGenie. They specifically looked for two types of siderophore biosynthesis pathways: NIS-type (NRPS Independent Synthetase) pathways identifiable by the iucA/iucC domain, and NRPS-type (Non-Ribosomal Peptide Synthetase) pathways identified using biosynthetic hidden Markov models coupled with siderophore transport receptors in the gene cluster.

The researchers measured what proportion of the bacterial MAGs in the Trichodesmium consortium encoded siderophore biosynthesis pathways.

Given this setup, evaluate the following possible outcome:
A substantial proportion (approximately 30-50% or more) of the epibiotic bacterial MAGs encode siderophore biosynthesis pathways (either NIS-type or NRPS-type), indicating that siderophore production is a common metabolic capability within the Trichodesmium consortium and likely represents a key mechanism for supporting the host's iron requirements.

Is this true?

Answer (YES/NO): NO